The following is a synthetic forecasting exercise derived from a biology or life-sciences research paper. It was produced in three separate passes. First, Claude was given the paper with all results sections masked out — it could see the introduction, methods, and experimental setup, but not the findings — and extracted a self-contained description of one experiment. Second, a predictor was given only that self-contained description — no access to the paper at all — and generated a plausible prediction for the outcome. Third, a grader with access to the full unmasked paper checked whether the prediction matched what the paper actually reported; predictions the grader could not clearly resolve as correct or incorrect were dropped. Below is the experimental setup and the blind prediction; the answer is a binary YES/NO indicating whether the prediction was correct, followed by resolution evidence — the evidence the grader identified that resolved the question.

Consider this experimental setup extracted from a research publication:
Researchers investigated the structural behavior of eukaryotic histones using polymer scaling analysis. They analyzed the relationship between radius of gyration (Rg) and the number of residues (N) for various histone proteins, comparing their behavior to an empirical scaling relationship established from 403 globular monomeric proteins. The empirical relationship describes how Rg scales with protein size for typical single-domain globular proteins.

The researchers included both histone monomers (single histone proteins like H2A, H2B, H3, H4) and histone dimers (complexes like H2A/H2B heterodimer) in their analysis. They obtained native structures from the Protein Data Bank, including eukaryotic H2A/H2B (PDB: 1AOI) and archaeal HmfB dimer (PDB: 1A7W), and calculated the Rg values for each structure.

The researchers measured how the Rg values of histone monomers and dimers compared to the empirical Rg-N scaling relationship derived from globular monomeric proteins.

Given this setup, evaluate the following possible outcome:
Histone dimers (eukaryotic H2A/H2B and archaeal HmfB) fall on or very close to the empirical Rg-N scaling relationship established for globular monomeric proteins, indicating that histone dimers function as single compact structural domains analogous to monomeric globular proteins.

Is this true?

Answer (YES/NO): YES